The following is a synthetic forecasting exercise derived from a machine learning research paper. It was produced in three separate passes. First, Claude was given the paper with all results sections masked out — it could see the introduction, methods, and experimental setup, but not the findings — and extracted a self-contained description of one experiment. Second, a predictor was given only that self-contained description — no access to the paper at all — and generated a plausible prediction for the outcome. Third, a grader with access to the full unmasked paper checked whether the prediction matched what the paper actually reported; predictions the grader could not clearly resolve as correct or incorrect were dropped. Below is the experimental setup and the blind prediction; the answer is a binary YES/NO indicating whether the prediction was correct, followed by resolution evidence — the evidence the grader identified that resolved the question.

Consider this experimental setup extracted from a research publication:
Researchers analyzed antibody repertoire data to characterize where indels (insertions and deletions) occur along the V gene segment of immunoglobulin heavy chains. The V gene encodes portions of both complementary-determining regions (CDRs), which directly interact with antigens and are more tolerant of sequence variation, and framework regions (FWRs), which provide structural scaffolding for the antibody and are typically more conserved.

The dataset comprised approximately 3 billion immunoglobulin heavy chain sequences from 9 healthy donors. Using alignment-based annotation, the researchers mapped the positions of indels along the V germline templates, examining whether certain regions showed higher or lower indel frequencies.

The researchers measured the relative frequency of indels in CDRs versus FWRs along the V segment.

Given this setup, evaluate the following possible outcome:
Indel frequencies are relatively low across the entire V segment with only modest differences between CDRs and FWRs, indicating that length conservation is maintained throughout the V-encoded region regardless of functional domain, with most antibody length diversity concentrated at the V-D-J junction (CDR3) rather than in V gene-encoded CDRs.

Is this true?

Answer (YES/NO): NO